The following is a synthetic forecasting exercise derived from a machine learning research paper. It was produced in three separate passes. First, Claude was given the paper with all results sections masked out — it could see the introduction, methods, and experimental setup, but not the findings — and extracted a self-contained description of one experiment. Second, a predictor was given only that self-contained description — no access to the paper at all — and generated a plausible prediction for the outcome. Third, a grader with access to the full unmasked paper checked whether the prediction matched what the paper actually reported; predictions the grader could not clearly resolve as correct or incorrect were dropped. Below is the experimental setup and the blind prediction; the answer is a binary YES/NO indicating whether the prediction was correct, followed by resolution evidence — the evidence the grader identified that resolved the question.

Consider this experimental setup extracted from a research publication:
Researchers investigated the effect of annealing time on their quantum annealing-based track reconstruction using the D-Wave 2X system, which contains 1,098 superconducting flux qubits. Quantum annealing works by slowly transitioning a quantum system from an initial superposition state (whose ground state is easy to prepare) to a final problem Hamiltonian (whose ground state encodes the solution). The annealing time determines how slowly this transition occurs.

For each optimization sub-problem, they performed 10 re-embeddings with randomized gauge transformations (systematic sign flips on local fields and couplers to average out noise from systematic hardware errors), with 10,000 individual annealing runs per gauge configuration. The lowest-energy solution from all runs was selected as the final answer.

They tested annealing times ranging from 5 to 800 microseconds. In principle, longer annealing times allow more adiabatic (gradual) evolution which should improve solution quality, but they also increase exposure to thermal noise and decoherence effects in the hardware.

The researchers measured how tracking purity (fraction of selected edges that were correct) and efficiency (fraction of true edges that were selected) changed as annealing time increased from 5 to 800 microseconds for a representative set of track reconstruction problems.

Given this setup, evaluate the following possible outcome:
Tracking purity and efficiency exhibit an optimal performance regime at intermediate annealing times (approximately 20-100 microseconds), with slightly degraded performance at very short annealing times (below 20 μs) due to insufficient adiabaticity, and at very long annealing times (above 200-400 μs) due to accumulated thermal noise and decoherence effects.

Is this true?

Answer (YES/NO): NO